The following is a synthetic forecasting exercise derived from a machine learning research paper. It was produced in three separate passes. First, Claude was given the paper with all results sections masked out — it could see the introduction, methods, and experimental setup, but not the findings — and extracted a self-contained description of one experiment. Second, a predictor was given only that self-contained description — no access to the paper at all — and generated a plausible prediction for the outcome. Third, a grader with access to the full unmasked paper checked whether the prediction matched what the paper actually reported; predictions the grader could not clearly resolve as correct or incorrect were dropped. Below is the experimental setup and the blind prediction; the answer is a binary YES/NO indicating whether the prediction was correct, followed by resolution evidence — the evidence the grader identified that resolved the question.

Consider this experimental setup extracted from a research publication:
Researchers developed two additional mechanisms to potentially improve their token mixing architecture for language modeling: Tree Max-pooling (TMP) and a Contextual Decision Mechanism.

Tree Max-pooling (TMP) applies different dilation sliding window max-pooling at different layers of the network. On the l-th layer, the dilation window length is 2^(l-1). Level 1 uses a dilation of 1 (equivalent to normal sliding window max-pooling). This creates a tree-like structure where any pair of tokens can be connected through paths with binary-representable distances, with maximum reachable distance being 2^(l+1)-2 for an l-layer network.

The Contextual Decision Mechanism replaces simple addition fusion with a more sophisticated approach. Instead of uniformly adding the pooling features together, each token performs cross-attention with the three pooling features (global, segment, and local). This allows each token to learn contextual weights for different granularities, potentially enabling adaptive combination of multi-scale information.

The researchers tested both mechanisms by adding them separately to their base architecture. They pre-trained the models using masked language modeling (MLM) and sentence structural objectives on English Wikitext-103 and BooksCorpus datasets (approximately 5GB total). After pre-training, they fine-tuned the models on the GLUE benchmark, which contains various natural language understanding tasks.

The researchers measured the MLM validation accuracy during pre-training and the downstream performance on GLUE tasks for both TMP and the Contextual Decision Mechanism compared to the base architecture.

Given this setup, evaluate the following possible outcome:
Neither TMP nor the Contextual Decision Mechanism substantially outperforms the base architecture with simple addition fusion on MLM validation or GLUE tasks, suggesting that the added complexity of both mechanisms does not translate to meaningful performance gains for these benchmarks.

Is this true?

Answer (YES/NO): NO